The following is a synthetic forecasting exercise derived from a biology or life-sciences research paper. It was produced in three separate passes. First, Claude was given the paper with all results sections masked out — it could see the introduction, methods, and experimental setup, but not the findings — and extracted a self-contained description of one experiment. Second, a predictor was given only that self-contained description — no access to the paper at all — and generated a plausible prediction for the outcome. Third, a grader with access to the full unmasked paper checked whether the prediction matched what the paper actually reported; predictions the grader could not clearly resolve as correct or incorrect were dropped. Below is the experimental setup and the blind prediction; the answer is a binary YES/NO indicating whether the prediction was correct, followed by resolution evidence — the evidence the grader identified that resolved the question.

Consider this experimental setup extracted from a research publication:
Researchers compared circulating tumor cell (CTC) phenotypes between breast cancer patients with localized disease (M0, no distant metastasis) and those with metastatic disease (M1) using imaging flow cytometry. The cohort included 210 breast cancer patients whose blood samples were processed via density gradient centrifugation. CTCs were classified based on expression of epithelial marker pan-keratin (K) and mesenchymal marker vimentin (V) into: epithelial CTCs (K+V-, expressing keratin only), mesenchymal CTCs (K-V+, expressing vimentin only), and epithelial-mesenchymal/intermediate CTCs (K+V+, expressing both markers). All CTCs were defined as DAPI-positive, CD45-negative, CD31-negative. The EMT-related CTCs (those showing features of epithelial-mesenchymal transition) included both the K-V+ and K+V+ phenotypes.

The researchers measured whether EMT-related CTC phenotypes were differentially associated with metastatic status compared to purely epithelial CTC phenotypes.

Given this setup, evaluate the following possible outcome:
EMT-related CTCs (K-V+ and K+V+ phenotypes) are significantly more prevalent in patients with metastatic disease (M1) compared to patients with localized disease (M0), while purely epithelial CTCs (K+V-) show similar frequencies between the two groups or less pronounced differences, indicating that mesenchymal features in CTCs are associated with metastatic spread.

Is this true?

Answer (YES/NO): NO